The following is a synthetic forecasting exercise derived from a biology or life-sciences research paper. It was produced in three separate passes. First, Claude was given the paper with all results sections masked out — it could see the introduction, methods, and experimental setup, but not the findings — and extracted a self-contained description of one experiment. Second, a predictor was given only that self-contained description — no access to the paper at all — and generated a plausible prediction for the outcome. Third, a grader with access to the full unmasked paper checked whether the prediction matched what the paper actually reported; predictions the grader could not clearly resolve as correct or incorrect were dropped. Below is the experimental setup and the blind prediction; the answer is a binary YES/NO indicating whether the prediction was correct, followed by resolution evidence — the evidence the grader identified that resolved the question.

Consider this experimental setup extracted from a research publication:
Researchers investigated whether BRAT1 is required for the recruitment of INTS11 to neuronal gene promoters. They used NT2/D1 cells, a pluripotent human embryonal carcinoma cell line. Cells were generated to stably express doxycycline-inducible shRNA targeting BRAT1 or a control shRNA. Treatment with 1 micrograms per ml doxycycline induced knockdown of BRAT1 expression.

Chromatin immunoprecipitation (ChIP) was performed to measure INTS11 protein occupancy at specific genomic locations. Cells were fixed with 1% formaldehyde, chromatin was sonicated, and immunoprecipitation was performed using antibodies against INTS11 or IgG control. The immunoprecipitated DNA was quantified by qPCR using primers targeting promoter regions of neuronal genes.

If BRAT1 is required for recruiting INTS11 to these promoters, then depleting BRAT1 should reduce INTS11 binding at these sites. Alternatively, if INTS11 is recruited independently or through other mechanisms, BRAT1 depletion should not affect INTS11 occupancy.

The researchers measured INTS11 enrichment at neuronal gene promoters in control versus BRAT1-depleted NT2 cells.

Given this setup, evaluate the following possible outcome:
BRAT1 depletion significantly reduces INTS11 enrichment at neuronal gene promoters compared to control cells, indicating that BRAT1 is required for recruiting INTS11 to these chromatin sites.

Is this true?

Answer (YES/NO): YES